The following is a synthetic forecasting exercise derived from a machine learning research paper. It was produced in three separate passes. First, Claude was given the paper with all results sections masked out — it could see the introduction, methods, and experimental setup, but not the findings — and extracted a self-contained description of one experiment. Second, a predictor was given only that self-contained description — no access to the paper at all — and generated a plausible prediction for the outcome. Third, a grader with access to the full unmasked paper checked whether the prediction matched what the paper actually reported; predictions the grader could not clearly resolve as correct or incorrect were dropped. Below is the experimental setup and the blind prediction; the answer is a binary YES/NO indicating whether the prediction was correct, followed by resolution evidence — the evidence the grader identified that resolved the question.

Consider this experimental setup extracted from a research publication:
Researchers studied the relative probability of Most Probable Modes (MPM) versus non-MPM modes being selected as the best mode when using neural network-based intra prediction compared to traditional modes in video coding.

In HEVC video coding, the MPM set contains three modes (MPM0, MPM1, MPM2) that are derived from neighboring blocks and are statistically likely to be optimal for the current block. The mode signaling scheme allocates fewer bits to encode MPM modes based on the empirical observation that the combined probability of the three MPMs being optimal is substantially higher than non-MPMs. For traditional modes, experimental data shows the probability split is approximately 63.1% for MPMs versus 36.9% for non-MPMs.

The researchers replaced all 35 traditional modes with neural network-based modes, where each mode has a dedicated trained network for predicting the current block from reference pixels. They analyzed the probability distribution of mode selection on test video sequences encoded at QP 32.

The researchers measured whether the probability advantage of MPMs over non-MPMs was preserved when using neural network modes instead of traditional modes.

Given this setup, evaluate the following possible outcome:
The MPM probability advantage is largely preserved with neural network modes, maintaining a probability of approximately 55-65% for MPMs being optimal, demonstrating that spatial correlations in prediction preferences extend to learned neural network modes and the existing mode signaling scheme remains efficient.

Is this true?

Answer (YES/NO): YES